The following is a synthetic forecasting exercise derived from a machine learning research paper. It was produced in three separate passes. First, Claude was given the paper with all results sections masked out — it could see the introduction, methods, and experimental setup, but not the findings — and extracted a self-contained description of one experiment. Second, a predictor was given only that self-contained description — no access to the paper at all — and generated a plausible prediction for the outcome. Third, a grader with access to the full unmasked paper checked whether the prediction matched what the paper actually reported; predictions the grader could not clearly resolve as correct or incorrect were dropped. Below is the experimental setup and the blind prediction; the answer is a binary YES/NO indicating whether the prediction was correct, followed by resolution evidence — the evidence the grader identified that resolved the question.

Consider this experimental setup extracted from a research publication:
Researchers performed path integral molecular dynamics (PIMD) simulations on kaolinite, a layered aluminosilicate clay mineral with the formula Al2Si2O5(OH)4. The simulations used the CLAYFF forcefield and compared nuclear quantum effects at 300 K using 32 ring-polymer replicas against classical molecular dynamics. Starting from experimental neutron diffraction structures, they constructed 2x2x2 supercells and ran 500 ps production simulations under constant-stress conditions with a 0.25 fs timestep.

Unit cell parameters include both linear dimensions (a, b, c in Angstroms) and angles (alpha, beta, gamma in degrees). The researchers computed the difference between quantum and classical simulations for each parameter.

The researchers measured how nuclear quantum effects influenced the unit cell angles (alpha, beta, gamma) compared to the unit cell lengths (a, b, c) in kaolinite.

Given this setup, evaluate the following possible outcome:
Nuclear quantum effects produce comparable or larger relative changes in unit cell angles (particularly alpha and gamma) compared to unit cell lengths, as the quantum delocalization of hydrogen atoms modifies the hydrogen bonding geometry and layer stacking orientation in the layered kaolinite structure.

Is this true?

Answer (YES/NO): NO